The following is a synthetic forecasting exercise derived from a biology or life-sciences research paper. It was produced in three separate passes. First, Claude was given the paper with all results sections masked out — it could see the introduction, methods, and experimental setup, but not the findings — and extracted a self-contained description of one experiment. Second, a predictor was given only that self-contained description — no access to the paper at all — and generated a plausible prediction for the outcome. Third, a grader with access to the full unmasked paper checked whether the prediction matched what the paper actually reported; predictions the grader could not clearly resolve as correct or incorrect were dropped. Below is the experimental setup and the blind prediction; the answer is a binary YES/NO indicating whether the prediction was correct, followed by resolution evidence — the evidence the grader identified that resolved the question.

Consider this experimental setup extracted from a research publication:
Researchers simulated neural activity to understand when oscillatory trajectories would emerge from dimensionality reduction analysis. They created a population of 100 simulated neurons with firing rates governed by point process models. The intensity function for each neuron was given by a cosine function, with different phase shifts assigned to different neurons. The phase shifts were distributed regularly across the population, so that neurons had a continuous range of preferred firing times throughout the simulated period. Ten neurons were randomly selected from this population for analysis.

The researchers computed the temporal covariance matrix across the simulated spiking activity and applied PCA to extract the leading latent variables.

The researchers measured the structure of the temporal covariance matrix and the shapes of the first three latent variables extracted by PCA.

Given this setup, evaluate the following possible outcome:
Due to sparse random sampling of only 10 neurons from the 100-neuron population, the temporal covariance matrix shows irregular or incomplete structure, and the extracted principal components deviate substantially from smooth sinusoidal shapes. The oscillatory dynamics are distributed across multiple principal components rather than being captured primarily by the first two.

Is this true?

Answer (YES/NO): NO